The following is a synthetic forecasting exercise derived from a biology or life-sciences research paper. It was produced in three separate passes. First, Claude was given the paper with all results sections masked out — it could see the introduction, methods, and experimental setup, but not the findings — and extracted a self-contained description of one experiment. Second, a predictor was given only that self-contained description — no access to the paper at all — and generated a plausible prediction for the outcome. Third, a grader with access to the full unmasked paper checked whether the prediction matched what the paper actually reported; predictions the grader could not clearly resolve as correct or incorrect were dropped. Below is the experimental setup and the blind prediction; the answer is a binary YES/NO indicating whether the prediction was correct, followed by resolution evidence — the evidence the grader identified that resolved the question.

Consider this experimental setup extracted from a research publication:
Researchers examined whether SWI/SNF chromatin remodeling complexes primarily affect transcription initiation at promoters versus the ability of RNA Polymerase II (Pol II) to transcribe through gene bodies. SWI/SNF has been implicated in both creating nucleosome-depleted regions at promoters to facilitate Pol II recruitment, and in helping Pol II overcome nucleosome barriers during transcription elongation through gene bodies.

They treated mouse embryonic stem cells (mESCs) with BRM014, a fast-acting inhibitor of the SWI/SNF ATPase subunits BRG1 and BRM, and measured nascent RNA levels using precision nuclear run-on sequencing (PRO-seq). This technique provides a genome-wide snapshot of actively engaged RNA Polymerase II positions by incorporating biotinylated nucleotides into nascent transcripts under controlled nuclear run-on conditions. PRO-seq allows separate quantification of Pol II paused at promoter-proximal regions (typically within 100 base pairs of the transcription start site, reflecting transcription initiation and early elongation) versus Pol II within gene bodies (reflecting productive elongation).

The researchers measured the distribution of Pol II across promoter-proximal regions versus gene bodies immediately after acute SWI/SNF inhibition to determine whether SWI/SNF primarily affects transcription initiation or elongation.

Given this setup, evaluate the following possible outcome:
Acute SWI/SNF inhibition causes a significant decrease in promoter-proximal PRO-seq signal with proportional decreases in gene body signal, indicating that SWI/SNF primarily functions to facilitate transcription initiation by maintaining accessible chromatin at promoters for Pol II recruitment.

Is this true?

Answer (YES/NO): YES